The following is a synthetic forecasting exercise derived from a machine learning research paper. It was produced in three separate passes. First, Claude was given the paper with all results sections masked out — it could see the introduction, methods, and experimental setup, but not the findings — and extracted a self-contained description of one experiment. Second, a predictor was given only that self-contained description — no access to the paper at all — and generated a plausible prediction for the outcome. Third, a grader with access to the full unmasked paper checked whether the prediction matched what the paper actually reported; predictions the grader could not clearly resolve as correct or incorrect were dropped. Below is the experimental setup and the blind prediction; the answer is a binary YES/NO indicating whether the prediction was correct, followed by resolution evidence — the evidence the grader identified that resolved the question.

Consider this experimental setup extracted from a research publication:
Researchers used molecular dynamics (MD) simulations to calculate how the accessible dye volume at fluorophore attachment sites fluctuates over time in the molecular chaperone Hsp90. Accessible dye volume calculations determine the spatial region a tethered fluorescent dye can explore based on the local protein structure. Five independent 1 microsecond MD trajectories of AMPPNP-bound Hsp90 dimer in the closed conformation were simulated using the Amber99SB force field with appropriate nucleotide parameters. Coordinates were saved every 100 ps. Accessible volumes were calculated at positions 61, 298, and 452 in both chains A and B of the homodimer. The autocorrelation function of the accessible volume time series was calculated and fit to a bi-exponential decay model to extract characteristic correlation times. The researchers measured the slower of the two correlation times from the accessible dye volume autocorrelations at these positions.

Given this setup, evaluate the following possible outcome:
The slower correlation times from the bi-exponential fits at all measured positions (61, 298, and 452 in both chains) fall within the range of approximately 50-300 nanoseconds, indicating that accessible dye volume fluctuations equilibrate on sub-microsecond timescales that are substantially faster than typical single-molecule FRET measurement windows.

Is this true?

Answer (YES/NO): YES